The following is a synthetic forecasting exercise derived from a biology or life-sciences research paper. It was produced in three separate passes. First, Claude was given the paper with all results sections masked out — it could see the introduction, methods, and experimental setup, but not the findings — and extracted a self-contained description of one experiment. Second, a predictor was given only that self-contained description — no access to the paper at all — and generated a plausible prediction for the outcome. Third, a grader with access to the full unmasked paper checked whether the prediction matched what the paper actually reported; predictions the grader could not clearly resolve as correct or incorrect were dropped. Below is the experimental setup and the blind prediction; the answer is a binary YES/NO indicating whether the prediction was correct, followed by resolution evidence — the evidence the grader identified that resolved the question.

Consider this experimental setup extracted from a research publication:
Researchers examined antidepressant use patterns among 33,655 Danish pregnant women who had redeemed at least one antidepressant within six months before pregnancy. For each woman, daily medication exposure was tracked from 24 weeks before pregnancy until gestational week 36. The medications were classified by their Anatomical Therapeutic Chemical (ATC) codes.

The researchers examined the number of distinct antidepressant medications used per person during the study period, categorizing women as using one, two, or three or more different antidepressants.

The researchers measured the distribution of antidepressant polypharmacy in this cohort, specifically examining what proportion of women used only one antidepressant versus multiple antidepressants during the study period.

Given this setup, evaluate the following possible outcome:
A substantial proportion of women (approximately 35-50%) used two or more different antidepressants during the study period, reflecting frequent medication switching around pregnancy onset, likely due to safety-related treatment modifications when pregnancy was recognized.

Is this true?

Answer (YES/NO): NO